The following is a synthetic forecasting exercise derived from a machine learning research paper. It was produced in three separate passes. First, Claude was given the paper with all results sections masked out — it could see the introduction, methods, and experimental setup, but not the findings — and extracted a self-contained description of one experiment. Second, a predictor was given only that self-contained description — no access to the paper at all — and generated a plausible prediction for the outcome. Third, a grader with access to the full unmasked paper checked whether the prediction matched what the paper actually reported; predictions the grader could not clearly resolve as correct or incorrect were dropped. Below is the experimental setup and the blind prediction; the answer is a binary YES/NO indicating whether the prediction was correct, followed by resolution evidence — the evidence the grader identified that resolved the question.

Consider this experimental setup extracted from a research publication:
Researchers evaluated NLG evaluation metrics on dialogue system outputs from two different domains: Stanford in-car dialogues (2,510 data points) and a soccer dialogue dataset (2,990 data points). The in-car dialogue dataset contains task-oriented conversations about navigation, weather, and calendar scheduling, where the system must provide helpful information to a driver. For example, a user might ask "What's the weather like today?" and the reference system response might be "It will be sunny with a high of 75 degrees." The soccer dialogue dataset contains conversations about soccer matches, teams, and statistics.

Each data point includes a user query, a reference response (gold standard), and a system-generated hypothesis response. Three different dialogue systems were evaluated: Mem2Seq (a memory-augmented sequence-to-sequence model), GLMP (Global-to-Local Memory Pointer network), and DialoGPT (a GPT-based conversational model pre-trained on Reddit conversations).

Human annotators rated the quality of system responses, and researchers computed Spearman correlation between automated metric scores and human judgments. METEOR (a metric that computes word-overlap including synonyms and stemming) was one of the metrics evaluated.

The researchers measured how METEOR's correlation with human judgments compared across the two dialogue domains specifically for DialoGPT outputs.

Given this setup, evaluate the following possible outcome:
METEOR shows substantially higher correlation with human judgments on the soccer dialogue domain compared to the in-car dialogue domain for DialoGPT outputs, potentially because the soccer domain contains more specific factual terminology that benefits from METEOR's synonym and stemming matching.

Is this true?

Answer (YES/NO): NO